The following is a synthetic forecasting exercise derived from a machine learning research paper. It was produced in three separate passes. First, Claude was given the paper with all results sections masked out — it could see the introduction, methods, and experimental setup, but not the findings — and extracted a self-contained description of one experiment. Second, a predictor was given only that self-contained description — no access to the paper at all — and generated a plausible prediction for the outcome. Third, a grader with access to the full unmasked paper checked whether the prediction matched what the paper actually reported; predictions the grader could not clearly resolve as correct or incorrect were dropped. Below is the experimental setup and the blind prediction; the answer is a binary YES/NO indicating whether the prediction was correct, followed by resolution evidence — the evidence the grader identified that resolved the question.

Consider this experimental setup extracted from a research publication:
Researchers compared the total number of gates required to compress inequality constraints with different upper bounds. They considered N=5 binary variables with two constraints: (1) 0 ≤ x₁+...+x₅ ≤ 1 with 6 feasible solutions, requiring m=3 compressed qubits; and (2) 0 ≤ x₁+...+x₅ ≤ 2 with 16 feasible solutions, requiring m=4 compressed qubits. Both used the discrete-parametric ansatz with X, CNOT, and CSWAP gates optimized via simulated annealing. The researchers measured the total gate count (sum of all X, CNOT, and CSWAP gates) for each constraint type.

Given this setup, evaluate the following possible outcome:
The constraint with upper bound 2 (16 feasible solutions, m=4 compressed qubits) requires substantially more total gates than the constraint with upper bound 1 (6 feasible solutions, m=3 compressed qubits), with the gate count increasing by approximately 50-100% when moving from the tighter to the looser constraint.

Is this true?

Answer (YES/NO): YES